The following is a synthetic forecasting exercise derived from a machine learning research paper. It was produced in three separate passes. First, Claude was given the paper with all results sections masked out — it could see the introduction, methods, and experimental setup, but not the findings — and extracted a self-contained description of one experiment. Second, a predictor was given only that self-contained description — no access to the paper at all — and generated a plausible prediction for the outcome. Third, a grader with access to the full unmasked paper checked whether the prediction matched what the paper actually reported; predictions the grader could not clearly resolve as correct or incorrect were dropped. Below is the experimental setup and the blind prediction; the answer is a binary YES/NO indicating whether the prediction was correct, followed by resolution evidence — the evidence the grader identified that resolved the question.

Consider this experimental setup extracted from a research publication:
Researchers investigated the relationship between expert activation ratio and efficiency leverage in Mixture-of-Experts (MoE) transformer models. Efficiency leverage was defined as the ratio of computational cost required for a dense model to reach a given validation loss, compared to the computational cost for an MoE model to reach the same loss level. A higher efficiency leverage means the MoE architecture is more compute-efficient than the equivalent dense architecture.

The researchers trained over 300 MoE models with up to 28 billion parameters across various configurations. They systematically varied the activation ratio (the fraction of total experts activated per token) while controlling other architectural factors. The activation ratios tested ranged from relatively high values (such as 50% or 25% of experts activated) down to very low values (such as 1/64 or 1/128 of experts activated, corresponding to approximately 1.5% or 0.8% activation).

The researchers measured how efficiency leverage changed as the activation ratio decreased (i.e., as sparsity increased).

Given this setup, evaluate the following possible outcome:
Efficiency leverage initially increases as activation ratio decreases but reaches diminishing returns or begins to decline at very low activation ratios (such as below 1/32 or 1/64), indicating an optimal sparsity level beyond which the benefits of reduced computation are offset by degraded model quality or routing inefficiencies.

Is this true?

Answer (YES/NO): NO